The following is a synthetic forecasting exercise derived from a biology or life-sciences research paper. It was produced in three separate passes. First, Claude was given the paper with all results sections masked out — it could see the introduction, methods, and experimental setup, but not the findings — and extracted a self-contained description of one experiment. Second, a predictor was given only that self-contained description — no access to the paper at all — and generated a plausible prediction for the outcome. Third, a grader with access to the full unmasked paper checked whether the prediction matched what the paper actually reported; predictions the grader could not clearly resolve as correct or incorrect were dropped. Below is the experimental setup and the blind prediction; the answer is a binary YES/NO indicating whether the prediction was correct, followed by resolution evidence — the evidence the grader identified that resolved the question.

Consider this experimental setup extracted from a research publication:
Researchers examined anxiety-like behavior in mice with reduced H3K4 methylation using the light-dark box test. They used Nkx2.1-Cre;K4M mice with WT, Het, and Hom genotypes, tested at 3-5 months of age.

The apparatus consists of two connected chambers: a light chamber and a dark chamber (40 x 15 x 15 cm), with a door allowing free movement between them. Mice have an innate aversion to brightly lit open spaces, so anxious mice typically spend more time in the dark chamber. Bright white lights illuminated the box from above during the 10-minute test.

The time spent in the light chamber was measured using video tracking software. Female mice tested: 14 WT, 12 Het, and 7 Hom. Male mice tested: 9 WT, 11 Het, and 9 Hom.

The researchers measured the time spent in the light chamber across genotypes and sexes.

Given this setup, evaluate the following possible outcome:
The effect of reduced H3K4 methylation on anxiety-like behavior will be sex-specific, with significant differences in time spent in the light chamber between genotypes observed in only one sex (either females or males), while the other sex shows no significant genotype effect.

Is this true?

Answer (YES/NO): NO